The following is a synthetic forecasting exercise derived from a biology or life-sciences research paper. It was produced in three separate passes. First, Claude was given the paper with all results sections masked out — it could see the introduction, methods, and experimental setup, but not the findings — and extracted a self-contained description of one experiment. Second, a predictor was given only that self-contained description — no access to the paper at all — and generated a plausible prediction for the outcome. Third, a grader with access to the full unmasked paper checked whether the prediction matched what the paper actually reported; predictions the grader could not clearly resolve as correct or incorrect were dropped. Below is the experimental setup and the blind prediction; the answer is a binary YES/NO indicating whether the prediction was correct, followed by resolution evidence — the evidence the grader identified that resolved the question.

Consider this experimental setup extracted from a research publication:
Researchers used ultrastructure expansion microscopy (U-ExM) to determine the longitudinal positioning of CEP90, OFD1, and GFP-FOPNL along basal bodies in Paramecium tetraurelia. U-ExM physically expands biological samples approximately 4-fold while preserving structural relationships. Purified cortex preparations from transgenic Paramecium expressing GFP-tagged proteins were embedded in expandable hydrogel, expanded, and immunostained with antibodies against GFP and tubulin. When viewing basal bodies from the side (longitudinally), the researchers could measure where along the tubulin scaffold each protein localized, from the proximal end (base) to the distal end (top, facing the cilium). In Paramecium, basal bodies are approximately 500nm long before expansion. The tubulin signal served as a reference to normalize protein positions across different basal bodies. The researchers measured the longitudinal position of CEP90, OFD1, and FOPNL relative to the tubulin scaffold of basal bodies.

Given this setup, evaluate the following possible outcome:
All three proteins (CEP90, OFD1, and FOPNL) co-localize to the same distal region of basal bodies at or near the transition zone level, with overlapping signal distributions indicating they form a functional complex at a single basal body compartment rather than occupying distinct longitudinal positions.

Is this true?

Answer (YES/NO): YES